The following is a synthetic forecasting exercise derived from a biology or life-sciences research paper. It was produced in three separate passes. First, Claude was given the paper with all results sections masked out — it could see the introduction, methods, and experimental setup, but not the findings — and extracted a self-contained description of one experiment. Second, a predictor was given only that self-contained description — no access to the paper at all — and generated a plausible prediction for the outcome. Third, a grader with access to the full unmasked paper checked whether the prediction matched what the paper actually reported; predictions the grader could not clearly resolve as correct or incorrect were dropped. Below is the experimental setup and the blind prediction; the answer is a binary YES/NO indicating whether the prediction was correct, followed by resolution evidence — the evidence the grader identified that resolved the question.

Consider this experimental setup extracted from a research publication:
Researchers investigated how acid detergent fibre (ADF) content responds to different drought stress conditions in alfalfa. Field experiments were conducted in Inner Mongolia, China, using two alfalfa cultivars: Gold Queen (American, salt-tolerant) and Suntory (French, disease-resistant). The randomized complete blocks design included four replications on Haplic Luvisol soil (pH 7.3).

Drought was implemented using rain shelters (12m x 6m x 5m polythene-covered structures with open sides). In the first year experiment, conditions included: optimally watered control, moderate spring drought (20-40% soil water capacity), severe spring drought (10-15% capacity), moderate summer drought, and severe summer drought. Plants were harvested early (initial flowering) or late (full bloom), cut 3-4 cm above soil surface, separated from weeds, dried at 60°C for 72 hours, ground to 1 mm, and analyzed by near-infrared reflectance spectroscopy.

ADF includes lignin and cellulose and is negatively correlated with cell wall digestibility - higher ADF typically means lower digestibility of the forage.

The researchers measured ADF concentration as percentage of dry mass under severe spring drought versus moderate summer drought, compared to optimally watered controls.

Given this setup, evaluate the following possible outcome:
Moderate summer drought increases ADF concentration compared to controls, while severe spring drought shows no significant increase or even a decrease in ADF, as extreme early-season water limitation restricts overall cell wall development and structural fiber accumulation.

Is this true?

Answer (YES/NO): NO